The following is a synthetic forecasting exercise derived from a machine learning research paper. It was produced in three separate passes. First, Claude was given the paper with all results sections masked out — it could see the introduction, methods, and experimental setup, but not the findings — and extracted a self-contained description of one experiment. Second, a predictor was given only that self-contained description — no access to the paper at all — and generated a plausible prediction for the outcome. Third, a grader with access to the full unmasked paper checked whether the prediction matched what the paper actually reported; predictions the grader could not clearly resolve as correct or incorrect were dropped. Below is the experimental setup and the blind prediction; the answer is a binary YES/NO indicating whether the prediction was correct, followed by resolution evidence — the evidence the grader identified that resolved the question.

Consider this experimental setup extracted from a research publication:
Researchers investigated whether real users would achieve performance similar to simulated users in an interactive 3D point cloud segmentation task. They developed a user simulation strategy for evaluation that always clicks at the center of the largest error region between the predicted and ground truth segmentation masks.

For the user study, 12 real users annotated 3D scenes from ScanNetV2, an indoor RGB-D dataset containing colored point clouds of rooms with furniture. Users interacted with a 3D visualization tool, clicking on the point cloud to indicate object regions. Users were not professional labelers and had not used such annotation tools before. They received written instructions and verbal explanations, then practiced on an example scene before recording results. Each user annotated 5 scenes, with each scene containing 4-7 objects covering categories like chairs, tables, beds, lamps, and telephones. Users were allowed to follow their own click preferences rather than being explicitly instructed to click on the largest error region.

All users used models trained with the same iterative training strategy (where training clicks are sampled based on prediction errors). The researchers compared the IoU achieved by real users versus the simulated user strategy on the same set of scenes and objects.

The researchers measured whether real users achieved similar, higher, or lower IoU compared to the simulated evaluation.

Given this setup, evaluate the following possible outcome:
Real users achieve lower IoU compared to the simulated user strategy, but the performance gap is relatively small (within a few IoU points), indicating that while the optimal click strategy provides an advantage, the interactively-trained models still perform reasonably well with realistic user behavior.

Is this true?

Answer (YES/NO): NO